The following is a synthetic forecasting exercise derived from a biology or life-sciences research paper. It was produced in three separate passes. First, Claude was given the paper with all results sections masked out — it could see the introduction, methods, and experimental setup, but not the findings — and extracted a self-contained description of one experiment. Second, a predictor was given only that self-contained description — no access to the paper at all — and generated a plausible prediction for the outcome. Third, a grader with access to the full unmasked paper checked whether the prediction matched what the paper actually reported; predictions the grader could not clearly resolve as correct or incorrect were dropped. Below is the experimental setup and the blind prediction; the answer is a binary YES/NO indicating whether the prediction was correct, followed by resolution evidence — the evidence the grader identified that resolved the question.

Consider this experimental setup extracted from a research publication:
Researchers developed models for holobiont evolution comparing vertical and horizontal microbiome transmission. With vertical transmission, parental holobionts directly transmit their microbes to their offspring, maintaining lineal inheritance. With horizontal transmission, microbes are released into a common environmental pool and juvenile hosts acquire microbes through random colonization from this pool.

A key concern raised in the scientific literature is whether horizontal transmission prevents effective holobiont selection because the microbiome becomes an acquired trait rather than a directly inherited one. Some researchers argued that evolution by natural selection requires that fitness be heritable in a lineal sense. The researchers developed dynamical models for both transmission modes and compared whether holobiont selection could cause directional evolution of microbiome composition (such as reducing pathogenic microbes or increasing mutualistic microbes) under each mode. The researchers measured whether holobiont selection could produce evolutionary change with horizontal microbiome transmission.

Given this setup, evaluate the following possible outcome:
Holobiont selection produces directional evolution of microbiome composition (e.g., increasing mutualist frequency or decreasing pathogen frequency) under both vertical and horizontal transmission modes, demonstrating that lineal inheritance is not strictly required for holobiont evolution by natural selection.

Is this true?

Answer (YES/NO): YES